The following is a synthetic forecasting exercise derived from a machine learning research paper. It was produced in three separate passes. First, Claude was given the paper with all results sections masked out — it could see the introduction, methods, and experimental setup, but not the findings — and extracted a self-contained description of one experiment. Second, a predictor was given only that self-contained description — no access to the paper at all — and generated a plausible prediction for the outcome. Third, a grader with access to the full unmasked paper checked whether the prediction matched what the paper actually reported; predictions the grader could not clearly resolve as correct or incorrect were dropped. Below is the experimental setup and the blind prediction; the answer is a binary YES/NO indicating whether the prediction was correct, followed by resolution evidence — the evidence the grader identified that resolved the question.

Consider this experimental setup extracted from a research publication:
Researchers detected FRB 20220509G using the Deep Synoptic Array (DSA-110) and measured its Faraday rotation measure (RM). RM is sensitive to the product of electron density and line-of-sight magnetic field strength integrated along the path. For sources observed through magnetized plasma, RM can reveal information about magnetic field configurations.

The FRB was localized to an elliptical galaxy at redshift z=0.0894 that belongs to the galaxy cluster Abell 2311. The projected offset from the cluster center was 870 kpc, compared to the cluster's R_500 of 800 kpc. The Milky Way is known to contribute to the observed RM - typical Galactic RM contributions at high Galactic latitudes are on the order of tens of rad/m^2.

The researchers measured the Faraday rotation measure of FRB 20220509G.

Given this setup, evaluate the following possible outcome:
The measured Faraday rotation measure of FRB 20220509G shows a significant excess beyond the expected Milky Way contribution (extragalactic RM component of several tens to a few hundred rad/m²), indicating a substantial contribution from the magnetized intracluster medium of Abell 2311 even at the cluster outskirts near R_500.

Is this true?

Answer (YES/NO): YES